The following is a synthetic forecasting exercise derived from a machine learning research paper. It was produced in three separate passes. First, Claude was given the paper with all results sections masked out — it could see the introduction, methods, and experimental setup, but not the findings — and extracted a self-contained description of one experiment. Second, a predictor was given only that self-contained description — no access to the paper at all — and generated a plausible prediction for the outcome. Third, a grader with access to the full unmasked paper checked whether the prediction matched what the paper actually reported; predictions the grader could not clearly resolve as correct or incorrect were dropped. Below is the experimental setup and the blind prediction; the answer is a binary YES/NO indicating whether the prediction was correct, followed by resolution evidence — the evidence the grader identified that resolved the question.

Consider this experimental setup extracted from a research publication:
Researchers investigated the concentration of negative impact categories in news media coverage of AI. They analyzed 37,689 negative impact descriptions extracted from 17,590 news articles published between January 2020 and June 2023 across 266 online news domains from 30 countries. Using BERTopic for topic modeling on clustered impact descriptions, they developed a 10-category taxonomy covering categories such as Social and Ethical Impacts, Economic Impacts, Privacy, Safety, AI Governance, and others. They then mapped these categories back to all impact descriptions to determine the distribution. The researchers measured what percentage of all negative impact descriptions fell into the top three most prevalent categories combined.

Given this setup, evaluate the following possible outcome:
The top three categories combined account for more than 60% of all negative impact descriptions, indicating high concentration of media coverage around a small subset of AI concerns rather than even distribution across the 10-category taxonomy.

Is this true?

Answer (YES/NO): YES